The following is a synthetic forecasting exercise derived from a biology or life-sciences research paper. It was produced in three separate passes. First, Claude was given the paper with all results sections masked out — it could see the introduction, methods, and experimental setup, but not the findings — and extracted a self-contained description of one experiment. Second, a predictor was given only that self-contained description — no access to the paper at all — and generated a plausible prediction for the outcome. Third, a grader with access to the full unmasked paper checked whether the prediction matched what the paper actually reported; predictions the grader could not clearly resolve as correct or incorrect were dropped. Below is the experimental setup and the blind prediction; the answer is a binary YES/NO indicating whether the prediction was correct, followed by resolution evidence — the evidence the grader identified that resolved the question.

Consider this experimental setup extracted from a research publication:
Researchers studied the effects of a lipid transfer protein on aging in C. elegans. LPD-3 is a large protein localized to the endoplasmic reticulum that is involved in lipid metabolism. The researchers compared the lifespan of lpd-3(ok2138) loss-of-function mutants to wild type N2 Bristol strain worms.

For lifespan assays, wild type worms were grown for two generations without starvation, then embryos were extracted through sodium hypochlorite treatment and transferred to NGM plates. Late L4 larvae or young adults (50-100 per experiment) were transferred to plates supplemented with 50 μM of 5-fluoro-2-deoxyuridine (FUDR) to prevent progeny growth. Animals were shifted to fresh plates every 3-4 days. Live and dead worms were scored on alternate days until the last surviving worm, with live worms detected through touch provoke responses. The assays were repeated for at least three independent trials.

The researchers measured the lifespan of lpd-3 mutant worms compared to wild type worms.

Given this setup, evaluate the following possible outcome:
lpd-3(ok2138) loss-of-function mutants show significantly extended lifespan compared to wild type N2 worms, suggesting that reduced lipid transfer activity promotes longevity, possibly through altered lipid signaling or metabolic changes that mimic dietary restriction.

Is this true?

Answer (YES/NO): NO